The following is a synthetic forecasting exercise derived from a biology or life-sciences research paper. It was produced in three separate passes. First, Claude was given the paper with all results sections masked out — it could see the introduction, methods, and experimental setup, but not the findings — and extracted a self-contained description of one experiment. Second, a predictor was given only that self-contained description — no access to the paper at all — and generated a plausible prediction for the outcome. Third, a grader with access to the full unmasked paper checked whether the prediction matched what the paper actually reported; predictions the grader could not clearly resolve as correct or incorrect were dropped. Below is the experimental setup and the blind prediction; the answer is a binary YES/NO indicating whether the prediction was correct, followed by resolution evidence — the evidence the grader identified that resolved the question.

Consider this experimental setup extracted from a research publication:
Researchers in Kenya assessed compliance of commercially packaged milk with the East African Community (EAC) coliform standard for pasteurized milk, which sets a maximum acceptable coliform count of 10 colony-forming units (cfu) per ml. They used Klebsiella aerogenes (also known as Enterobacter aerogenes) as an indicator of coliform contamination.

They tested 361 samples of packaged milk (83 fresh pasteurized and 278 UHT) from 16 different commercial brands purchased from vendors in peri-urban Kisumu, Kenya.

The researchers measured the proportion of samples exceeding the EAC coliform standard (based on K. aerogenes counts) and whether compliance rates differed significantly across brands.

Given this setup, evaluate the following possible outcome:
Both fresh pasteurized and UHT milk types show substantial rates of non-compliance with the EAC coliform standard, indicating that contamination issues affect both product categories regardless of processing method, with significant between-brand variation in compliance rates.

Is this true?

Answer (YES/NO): NO